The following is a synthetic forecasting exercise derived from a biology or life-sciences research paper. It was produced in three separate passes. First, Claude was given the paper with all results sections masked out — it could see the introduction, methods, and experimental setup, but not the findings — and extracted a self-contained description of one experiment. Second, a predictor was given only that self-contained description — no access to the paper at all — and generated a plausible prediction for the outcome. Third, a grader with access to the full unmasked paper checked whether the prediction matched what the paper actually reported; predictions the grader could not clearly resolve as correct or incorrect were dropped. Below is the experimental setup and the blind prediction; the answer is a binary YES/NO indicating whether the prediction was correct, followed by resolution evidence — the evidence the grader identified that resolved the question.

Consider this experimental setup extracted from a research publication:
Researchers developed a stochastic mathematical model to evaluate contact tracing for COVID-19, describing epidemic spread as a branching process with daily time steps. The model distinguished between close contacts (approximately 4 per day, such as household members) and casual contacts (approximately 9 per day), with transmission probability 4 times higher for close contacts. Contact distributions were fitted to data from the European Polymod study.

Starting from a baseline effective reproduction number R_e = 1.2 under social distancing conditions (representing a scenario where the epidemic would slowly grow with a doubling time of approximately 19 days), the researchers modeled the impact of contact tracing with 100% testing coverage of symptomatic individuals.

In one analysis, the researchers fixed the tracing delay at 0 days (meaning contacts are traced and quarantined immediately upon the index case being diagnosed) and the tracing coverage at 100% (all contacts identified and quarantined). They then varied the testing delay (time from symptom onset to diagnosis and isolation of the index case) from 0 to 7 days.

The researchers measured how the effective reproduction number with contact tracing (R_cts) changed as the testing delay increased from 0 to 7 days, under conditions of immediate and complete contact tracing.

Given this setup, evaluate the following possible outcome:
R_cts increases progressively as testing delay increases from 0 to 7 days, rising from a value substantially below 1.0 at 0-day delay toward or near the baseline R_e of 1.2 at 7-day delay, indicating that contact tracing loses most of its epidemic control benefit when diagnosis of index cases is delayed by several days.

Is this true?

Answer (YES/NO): YES